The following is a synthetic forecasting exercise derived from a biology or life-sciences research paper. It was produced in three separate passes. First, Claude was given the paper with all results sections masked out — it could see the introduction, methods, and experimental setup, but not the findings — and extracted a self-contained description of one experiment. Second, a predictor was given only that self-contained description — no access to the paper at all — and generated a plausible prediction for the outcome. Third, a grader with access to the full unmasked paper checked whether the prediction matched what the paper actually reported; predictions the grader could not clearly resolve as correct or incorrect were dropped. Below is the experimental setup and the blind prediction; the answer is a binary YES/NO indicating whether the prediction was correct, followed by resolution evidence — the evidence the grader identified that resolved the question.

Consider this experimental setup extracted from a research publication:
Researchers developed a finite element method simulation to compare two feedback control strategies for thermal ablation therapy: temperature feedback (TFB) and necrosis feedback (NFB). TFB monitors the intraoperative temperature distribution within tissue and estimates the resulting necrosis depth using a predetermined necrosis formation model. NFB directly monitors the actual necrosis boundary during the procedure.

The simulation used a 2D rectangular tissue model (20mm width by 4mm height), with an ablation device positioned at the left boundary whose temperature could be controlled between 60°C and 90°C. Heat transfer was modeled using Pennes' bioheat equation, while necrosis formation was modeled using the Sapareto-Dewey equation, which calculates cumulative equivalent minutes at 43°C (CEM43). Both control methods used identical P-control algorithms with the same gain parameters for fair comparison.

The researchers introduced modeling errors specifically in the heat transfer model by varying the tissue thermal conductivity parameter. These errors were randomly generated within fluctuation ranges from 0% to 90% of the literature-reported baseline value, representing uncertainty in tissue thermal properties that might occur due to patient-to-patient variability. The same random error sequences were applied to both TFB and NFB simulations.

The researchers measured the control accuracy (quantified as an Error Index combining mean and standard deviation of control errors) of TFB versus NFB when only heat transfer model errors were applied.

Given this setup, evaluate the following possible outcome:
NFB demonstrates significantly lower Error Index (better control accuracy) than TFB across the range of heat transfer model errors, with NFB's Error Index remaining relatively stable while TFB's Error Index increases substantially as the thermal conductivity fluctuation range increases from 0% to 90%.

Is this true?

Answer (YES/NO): NO